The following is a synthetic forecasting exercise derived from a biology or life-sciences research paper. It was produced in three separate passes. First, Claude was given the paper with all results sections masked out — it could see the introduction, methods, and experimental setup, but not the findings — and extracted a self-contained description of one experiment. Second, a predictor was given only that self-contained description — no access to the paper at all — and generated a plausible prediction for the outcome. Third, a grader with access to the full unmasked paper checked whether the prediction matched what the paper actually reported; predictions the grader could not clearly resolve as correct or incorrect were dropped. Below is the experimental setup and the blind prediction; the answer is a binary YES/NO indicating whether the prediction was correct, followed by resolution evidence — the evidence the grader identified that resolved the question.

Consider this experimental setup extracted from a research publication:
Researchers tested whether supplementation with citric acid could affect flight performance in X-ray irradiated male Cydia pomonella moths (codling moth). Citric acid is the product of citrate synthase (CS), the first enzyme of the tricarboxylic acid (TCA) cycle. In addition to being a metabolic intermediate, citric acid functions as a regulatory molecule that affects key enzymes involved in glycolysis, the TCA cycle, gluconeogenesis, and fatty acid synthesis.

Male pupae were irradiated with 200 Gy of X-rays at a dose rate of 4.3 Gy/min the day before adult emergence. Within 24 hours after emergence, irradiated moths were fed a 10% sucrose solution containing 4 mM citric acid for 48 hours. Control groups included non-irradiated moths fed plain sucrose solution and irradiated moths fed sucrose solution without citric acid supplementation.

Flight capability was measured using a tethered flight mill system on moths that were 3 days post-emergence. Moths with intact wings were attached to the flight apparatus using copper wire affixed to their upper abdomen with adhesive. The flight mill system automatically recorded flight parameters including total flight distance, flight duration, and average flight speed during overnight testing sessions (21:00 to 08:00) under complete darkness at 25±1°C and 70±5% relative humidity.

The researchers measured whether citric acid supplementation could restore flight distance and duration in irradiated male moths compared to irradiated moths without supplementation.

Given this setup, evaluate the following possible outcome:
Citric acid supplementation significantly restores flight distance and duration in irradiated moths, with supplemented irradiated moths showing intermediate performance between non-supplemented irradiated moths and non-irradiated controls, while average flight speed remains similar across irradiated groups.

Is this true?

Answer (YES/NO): YES